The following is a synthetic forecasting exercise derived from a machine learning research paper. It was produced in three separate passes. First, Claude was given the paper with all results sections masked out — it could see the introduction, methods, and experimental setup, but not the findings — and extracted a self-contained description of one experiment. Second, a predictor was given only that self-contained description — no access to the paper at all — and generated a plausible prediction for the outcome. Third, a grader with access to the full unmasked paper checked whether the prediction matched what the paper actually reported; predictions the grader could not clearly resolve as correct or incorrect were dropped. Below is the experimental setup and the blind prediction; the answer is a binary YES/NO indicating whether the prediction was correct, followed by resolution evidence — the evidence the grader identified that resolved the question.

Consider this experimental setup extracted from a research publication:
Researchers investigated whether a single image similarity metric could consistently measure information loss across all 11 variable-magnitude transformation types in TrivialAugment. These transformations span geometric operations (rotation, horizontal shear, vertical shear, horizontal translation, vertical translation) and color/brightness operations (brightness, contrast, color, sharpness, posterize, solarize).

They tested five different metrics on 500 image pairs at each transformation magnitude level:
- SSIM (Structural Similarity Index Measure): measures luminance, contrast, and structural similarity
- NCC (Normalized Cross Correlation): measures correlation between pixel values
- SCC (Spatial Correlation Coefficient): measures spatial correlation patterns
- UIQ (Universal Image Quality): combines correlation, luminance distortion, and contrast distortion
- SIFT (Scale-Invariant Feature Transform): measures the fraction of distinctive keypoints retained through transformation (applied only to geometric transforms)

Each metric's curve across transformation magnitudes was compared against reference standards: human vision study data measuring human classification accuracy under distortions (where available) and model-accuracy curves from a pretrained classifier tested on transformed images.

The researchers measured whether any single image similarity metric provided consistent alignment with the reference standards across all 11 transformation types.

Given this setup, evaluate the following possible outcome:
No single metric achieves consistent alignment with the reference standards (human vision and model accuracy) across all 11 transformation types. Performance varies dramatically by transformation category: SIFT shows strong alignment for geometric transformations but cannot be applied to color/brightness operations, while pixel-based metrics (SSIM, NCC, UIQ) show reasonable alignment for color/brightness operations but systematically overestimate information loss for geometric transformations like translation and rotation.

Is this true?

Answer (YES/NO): NO